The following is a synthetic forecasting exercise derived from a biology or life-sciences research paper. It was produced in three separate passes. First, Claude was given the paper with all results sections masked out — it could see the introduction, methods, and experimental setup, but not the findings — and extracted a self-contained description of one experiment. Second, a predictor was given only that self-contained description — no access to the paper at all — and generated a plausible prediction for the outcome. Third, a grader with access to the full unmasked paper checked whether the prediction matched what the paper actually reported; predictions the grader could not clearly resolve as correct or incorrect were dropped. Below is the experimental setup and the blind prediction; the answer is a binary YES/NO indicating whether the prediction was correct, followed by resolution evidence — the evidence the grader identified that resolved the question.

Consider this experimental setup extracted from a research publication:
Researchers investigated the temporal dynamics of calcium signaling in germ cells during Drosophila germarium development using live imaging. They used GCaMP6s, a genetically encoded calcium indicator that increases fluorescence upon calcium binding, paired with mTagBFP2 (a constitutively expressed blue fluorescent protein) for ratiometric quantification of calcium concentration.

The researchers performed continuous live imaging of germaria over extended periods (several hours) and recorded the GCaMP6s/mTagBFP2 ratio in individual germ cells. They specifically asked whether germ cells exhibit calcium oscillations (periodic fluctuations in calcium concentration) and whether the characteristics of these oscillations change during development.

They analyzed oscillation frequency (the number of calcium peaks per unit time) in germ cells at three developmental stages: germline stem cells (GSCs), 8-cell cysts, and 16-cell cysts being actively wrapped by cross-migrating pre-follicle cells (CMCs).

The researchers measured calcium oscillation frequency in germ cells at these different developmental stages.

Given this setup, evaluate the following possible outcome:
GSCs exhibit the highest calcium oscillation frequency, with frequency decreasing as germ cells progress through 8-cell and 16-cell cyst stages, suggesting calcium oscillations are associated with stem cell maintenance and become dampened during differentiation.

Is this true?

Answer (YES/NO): NO